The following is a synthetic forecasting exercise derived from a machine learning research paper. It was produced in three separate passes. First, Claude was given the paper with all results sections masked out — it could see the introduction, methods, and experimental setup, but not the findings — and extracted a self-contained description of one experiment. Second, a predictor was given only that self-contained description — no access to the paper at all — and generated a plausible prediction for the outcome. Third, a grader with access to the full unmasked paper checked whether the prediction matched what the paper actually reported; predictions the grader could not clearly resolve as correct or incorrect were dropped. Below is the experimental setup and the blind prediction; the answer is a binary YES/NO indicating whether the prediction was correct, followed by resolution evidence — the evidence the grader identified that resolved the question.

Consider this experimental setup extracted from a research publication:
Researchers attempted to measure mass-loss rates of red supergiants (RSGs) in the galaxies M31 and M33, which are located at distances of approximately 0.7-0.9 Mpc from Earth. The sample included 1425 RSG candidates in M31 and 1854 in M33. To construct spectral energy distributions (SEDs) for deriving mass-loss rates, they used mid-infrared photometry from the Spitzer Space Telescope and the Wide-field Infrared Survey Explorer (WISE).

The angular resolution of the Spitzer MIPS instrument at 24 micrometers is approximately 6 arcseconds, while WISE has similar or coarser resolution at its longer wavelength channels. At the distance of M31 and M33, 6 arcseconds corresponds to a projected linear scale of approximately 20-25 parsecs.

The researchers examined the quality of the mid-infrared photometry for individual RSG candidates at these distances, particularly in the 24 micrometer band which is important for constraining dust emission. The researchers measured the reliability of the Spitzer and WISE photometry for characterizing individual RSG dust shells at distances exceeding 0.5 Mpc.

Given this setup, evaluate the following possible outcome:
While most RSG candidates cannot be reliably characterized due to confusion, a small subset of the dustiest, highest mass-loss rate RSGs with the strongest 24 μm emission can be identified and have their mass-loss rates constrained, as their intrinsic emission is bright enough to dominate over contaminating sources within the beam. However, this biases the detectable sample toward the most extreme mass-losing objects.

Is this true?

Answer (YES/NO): NO